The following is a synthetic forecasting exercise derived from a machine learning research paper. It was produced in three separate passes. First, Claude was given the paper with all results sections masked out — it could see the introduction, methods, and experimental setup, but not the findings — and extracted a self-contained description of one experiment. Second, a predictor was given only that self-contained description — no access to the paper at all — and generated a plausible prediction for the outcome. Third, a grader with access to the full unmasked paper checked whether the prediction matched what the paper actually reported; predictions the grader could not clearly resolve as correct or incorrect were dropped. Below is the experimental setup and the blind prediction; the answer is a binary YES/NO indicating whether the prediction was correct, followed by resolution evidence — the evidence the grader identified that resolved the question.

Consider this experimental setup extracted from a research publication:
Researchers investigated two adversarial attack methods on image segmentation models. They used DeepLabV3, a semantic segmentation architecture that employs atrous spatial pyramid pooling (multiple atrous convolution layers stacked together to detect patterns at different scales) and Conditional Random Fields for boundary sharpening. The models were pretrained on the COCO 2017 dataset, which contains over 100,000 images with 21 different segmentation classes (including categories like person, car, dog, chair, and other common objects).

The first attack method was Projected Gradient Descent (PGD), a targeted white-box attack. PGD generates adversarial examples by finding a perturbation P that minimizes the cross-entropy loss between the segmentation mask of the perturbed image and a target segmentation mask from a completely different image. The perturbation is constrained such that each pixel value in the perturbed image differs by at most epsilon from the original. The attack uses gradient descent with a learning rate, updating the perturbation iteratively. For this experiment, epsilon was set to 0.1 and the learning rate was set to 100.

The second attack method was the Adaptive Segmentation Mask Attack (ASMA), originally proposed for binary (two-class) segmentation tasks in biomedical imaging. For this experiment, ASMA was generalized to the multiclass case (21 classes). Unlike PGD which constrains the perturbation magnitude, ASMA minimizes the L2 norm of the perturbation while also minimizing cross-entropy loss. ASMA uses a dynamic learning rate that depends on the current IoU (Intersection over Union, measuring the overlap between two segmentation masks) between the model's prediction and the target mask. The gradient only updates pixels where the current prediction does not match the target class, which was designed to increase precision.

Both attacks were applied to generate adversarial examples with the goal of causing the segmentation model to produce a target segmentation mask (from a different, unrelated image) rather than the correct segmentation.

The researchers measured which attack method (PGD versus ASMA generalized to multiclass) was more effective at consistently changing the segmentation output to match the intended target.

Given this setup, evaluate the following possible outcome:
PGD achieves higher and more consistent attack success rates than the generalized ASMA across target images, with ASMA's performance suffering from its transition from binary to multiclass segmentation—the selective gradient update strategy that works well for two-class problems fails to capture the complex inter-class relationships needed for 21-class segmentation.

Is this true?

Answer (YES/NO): YES